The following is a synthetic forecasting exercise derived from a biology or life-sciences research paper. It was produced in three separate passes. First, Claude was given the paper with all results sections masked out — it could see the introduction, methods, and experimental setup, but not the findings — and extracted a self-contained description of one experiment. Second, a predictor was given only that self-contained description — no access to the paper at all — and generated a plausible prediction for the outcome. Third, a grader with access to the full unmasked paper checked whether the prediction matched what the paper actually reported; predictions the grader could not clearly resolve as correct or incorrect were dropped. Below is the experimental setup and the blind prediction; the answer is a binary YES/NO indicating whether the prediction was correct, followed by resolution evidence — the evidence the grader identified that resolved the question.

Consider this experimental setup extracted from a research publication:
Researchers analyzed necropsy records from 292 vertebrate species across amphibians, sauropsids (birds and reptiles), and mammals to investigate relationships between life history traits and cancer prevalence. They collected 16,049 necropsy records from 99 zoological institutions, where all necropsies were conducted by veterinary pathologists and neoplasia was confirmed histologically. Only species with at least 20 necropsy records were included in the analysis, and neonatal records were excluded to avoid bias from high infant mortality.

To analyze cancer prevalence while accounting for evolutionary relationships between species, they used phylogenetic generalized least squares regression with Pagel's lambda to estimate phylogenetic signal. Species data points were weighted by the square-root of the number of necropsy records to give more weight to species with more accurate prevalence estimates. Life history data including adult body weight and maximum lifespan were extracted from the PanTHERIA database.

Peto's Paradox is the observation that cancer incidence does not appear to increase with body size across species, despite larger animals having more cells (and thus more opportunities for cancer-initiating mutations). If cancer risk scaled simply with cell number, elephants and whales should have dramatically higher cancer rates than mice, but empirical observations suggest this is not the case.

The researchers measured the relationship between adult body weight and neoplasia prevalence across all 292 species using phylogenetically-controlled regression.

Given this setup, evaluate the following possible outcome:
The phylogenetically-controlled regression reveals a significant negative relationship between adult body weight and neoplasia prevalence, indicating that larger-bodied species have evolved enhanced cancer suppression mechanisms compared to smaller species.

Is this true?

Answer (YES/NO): NO